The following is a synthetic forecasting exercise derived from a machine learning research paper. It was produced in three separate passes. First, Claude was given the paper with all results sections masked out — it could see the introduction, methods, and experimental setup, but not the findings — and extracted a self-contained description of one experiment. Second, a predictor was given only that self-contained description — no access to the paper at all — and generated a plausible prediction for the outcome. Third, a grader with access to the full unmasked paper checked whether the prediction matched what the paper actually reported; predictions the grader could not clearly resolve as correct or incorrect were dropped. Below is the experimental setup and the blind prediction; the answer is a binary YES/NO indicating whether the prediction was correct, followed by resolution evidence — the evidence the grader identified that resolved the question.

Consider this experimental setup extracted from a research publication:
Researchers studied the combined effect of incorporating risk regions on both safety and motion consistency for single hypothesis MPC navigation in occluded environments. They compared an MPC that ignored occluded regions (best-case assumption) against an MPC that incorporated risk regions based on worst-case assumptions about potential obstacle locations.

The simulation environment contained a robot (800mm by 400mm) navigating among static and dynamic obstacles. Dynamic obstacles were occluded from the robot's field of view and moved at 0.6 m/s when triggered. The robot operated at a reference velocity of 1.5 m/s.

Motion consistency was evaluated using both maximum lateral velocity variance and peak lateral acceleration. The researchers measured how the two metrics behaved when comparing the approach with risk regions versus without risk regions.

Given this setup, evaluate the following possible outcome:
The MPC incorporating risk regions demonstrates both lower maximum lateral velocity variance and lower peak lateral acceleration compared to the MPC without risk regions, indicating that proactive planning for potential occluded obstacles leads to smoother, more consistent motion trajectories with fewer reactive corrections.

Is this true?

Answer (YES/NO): NO